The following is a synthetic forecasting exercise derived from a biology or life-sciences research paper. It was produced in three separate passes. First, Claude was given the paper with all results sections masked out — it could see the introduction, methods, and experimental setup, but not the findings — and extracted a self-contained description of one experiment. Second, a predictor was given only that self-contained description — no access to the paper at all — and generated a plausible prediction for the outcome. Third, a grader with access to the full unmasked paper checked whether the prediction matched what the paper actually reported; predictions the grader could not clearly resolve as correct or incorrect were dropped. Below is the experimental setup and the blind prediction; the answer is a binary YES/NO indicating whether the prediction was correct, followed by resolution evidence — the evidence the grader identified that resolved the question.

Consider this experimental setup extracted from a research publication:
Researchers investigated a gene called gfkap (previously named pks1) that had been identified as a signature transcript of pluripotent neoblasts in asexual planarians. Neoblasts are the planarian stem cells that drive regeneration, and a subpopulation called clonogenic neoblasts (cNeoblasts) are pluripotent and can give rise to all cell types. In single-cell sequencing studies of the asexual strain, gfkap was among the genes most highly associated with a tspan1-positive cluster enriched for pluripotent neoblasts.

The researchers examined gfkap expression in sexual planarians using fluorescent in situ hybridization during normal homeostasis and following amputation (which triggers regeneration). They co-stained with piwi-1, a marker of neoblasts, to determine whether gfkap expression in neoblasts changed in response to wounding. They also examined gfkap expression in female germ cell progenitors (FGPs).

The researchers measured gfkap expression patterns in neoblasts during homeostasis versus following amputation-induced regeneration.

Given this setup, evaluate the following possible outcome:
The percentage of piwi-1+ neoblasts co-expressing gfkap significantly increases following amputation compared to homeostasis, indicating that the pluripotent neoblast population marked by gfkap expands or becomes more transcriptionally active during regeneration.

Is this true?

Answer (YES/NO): YES